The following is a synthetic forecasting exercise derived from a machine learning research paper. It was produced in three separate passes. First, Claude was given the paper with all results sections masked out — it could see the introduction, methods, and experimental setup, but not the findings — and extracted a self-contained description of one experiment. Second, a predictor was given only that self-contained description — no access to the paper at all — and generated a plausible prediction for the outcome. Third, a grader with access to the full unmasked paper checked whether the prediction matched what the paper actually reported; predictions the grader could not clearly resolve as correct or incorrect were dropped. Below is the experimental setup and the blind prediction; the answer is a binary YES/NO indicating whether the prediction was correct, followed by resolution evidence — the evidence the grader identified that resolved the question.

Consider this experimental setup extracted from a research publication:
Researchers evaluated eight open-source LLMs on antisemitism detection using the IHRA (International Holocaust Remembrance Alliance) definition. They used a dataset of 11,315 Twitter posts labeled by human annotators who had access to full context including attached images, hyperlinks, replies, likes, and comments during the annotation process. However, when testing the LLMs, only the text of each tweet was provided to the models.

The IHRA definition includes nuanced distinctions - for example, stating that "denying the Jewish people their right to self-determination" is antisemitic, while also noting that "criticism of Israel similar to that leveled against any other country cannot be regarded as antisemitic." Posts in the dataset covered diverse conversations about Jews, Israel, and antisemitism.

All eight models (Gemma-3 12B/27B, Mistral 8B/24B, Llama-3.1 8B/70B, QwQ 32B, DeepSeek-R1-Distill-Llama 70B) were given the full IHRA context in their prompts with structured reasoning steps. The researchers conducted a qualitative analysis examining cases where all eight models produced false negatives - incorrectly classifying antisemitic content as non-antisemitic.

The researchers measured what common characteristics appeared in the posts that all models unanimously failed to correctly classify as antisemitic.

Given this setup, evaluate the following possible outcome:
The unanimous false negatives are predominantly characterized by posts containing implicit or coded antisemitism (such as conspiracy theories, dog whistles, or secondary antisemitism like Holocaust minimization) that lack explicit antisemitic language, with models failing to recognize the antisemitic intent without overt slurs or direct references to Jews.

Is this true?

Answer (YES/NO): NO